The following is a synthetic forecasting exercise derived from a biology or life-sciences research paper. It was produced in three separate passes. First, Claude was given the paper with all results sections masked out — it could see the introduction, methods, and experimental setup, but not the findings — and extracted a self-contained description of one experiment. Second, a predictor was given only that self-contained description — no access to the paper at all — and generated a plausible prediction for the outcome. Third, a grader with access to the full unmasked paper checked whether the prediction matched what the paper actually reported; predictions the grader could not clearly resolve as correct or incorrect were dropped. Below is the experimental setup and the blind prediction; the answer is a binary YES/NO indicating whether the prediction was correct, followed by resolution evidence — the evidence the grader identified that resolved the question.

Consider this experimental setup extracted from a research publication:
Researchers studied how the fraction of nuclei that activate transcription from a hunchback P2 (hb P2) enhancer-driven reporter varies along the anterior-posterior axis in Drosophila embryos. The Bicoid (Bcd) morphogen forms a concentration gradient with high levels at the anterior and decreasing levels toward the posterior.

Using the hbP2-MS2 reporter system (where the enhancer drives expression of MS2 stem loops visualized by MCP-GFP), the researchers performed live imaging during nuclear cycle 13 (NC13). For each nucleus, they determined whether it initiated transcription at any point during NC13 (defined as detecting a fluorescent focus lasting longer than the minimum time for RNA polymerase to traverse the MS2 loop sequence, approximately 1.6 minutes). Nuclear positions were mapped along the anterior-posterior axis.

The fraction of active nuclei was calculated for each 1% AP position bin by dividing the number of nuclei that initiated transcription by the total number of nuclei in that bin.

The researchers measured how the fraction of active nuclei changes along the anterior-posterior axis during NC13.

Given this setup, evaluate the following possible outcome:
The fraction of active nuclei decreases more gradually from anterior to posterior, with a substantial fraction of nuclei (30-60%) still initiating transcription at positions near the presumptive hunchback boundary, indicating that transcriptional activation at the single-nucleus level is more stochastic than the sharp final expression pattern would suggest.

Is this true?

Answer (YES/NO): NO